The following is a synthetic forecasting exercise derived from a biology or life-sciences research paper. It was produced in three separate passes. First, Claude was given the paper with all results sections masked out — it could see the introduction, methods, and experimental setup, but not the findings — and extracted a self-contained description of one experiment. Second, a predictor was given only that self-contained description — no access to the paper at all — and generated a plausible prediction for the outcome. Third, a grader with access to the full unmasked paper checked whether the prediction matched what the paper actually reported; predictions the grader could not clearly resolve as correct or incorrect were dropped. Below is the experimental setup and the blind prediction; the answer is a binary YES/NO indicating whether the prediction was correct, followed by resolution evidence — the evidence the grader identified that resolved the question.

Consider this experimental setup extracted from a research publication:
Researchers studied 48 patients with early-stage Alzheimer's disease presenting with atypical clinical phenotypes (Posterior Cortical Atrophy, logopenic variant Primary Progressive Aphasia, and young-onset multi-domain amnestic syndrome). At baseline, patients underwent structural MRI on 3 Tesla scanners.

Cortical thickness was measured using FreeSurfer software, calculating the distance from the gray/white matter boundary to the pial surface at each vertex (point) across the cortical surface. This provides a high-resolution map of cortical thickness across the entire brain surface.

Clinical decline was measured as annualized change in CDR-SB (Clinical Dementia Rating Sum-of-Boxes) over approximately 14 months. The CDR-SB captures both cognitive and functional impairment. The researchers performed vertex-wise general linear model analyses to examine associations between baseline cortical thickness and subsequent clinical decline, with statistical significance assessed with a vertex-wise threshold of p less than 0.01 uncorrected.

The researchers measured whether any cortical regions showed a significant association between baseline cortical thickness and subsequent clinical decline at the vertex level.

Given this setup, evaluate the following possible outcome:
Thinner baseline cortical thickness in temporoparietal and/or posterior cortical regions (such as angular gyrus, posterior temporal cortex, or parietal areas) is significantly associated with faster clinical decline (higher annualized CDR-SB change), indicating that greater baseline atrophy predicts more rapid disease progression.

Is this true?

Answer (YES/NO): YES